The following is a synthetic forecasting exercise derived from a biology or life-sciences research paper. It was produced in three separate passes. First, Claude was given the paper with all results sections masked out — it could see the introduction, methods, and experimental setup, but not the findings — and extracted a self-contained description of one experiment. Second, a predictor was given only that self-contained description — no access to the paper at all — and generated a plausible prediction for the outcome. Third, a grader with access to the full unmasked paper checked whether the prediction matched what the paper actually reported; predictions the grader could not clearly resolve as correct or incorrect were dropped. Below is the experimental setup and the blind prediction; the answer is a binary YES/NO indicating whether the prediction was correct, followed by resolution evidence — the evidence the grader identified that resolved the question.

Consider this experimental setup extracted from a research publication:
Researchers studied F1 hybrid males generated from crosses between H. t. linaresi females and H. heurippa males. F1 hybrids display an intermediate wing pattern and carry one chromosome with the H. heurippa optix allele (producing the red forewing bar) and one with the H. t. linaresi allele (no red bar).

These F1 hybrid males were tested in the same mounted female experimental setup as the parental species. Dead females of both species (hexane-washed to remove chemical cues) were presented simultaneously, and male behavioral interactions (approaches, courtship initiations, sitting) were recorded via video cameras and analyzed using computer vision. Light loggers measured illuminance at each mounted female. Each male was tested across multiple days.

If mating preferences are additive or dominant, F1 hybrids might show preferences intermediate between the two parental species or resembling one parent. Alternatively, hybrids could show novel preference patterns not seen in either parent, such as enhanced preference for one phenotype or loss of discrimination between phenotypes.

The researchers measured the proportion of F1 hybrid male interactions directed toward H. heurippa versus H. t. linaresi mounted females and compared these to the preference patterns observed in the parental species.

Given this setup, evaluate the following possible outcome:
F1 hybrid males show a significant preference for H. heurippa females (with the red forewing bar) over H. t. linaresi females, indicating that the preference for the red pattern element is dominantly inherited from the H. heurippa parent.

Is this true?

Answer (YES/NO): YES